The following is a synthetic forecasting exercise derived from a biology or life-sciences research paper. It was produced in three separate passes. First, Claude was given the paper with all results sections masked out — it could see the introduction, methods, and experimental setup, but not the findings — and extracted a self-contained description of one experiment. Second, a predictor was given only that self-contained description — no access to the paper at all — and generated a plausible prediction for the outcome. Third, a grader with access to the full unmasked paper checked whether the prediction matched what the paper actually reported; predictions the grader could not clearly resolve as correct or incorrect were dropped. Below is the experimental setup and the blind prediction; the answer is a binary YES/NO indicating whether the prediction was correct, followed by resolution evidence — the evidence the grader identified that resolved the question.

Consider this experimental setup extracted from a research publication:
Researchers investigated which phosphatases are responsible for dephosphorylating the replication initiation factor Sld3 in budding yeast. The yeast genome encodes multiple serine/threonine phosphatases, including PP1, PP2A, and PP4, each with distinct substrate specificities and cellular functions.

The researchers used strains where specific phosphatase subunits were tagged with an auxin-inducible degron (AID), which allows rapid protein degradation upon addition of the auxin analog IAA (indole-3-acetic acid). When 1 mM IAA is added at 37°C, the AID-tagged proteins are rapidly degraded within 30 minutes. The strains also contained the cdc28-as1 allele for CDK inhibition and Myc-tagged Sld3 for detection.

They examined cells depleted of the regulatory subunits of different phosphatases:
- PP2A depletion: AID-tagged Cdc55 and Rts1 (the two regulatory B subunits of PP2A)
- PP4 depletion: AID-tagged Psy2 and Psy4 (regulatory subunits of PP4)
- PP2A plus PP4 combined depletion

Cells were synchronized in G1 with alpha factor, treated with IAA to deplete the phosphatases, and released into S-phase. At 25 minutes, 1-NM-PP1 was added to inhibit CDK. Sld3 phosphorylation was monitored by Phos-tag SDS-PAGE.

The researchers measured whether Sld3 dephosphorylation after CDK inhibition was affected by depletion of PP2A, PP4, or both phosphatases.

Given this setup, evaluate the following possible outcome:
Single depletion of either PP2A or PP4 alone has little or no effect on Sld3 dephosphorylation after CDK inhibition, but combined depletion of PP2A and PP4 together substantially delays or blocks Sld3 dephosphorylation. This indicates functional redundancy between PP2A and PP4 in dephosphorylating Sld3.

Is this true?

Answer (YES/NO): NO